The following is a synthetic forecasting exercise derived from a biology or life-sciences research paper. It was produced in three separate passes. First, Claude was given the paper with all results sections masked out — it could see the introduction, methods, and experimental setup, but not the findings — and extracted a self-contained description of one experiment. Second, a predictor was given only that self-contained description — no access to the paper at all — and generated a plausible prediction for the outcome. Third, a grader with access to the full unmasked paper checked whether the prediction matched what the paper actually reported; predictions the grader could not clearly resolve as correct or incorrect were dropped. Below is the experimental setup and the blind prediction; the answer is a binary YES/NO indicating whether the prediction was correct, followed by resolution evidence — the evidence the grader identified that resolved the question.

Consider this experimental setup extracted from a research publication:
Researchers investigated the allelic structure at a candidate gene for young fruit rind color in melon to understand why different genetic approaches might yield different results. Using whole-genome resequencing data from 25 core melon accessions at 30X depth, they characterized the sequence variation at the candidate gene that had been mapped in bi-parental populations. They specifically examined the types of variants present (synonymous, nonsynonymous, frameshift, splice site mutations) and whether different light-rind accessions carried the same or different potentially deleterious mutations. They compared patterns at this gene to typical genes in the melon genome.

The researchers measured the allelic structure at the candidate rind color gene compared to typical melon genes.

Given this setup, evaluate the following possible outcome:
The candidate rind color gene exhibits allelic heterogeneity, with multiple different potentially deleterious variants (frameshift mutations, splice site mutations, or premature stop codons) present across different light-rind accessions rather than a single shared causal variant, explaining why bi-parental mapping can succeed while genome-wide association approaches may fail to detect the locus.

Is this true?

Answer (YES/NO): YES